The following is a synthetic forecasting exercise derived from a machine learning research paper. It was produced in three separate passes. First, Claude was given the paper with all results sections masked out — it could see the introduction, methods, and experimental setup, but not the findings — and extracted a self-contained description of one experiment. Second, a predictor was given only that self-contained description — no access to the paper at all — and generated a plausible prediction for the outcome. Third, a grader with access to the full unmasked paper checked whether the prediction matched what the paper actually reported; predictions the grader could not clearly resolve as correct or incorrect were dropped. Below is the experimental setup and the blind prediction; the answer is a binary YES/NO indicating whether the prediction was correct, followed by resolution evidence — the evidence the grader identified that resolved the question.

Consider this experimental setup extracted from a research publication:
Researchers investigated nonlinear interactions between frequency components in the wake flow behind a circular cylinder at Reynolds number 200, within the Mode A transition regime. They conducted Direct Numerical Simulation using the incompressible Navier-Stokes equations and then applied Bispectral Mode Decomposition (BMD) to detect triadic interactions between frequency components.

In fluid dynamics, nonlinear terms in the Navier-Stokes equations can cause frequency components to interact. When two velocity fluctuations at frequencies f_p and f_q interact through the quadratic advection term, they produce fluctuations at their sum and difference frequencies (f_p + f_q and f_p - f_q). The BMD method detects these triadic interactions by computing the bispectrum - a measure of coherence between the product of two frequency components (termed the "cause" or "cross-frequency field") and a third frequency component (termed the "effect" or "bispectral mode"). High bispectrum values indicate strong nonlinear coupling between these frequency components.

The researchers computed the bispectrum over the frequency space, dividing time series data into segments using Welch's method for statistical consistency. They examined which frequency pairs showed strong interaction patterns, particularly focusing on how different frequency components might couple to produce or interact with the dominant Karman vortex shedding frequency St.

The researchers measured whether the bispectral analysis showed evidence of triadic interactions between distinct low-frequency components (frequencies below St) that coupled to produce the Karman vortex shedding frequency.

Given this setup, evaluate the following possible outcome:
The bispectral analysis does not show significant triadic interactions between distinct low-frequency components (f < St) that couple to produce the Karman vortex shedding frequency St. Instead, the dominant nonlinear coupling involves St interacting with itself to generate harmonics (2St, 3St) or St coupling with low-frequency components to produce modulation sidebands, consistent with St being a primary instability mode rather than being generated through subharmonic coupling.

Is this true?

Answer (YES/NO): NO